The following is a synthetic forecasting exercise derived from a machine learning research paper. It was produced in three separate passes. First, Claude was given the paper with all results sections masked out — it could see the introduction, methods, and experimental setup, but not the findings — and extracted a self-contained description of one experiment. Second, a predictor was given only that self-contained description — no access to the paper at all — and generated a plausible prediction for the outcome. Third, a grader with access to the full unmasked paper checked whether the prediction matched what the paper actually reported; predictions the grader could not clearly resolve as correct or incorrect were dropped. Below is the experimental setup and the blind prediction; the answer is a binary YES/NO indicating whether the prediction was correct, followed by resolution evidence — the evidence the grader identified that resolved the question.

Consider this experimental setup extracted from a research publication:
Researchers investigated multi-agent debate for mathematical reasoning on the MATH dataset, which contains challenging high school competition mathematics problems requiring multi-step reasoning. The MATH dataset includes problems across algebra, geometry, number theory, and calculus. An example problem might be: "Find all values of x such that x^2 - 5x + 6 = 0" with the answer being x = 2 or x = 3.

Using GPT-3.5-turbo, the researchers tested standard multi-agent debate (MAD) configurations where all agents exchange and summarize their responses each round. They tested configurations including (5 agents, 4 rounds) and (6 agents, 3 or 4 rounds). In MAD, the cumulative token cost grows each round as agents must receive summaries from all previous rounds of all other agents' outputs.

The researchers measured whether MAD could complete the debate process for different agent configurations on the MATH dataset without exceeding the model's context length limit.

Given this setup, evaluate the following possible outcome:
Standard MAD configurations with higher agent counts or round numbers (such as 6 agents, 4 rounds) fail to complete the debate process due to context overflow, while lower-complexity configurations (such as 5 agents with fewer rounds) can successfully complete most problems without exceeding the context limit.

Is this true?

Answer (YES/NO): YES